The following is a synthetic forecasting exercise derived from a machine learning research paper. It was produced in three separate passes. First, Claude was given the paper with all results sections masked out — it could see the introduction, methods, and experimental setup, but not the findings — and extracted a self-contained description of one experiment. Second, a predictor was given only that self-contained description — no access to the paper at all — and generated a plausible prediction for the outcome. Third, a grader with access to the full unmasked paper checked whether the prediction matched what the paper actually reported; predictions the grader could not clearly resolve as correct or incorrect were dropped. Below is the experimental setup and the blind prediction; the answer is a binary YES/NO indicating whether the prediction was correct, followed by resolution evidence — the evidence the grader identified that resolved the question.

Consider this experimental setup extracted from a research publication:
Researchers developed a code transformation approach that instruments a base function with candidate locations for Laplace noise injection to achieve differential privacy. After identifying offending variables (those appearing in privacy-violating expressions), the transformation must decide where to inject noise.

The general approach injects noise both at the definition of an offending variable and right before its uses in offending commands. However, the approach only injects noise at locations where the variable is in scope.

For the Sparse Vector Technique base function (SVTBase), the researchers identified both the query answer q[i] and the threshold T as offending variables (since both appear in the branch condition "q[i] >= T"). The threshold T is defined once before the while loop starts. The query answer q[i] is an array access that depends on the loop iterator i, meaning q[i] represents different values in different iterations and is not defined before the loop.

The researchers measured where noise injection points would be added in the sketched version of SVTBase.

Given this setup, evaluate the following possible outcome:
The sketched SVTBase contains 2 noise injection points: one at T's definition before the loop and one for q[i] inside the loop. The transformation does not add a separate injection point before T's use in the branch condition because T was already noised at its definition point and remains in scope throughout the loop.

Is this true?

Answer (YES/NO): NO